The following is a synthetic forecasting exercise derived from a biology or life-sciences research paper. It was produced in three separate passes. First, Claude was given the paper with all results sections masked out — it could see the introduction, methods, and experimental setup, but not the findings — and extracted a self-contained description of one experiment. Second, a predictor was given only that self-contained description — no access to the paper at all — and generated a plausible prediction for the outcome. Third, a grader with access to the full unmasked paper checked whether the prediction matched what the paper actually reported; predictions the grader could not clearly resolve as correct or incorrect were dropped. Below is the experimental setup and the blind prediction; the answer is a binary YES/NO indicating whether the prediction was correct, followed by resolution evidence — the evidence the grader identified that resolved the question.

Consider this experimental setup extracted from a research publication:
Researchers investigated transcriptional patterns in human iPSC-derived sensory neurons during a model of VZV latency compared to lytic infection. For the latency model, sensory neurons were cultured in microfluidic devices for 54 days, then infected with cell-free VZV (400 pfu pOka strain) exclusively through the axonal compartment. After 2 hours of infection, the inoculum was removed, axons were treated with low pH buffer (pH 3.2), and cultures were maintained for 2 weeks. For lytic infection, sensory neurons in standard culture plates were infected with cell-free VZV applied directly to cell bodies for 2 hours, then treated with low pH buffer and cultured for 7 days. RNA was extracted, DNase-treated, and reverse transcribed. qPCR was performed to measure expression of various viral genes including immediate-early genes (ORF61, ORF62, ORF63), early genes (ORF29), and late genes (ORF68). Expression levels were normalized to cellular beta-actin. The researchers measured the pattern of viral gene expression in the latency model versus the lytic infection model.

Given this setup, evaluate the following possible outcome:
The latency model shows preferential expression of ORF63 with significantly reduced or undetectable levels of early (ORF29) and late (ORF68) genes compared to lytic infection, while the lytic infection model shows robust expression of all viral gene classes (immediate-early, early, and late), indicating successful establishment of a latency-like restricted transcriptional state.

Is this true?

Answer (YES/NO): NO